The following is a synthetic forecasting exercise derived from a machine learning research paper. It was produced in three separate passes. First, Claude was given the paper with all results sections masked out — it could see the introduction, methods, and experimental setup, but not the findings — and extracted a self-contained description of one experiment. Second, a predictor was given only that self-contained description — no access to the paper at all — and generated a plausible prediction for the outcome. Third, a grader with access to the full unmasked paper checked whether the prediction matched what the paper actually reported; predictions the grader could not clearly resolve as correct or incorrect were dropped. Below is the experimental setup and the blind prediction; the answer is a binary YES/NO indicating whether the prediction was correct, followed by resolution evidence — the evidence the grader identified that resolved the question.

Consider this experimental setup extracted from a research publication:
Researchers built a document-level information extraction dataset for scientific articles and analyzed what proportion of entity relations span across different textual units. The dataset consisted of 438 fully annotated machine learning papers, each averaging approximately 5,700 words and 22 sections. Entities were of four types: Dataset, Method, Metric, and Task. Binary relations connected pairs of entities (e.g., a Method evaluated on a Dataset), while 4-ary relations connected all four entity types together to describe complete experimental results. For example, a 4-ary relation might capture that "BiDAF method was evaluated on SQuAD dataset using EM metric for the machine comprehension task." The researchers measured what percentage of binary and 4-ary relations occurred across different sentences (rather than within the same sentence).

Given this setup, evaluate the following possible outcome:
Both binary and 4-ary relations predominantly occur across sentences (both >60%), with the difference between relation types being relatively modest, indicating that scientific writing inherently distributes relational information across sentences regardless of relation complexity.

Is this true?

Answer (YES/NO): NO